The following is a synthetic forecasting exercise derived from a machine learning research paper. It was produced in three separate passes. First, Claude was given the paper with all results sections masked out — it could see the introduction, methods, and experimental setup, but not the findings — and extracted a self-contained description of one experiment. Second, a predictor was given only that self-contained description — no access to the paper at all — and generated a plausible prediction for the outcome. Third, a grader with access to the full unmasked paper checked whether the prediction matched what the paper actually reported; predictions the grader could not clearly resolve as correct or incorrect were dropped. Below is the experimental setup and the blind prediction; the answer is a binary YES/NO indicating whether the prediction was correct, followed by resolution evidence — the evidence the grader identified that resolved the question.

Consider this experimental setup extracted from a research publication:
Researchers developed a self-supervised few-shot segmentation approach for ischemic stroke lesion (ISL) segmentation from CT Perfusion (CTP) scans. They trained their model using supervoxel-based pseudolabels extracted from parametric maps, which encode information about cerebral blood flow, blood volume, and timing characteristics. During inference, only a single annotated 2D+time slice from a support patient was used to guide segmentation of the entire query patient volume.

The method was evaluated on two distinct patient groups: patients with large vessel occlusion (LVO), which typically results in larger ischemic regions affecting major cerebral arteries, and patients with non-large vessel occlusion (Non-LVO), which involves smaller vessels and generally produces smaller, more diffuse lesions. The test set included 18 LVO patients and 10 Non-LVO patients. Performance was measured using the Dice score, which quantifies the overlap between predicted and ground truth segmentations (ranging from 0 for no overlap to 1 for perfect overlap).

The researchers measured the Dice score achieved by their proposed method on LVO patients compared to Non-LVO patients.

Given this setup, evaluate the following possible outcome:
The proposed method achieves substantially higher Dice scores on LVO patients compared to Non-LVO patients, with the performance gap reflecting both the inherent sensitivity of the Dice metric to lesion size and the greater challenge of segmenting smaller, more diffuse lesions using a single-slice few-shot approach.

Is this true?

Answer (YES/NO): YES